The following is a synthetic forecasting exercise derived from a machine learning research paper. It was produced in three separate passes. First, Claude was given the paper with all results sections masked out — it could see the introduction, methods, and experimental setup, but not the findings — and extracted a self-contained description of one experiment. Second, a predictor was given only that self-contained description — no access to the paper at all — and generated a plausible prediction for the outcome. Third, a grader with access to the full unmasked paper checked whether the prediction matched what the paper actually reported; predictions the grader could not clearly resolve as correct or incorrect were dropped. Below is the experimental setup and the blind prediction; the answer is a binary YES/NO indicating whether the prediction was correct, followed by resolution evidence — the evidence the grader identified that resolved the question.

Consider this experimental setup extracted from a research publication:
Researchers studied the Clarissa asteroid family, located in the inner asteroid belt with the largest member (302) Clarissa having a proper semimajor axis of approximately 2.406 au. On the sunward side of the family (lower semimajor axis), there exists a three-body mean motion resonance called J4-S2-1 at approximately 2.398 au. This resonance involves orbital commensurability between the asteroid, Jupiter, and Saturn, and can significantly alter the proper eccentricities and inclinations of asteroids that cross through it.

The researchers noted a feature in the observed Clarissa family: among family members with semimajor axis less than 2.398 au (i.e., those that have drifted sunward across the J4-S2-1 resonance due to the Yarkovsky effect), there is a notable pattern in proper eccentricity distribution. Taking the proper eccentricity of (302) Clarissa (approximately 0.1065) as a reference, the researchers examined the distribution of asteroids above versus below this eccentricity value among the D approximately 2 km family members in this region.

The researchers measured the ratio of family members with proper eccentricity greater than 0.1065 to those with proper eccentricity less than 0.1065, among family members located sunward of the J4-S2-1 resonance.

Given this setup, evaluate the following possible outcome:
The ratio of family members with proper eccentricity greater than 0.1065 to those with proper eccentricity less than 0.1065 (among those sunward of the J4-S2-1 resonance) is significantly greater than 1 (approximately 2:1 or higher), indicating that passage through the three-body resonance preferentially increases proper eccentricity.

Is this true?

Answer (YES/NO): YES